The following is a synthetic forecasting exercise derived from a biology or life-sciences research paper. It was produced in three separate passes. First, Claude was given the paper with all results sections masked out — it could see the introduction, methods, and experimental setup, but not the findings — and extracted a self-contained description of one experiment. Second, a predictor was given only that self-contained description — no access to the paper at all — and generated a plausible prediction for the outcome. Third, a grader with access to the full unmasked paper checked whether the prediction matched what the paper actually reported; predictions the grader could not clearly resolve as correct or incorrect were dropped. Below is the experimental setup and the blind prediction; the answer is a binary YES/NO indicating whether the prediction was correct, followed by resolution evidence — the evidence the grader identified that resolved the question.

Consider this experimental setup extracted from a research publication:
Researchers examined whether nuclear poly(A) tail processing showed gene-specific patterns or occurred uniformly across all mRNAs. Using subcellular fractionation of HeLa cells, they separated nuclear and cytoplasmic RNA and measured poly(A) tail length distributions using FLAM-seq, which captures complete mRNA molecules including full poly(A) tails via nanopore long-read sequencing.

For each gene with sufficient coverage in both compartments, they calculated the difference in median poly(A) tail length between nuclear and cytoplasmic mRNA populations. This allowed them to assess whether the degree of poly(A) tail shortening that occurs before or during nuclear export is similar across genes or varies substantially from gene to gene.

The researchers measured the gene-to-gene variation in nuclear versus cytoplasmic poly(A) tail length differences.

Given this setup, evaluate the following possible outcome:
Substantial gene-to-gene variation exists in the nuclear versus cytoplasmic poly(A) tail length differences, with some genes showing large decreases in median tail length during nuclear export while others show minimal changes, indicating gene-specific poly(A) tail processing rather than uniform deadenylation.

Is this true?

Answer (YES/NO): YES